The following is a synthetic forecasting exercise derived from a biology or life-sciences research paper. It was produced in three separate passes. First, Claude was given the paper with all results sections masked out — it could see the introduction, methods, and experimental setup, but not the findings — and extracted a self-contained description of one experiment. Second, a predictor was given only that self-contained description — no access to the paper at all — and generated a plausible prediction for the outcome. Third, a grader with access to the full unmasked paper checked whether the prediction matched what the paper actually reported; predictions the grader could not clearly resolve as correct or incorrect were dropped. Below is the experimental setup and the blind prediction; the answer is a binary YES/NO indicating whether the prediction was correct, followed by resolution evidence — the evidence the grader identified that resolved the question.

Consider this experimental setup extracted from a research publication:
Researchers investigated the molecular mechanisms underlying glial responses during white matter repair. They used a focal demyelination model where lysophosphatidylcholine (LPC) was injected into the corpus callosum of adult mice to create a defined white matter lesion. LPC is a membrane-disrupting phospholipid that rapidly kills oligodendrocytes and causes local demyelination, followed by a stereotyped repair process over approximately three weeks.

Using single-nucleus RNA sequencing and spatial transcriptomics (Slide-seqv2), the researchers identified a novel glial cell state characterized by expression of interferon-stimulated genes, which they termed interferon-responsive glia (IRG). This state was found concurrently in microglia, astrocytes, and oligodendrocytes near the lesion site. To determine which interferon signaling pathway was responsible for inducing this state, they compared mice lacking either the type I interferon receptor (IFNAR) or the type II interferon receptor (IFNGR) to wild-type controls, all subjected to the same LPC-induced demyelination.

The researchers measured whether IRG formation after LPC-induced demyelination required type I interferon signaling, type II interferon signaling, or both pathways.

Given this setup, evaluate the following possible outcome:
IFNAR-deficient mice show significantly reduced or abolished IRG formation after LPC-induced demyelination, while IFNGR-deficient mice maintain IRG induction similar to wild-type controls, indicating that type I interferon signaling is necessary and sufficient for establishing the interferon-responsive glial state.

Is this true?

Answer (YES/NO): YES